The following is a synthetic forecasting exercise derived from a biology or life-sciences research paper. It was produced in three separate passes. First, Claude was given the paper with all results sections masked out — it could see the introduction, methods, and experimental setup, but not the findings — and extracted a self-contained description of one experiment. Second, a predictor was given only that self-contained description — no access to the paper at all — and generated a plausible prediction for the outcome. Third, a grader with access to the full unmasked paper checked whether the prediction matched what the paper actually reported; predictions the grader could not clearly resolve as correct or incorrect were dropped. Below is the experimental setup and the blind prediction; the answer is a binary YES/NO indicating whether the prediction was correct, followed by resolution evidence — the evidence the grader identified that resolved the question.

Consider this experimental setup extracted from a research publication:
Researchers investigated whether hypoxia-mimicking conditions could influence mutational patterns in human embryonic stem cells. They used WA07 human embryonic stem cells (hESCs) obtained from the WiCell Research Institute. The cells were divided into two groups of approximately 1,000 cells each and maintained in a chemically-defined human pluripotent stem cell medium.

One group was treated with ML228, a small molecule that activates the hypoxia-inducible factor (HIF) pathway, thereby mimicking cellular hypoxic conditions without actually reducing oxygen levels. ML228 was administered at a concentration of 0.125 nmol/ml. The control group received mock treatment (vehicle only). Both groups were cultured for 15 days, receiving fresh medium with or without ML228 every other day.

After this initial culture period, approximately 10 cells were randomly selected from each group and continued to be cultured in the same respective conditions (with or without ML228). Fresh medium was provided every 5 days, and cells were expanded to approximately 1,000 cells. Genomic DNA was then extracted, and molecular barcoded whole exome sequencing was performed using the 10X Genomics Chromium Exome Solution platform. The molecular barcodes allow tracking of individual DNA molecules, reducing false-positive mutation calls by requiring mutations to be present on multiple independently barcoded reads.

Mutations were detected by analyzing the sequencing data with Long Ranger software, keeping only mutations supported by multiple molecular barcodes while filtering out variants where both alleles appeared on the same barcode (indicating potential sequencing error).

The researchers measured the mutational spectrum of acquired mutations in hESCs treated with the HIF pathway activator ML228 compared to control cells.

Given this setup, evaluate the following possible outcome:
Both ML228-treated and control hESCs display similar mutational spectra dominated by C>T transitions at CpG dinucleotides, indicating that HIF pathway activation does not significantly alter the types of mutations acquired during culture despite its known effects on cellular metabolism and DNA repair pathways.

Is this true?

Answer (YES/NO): NO